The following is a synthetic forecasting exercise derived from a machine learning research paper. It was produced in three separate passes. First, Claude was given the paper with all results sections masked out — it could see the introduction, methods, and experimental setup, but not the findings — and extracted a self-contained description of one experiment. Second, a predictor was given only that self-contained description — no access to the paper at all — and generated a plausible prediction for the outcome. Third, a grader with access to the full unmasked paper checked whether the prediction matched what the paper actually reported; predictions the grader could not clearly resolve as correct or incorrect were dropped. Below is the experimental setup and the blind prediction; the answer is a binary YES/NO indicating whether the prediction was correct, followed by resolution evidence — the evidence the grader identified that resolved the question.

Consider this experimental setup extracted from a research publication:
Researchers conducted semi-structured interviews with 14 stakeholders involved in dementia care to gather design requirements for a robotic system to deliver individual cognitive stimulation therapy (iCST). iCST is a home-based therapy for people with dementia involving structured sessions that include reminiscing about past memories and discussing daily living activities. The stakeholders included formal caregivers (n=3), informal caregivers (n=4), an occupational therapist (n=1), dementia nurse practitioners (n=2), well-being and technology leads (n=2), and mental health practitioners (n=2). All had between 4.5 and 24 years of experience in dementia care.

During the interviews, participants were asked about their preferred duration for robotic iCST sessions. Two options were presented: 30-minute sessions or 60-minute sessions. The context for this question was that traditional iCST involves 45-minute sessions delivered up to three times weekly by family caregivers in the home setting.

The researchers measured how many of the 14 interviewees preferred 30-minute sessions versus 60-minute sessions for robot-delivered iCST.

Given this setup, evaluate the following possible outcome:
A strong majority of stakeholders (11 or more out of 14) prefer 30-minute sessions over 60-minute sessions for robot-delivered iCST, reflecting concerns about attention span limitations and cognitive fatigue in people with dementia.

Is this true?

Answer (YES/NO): YES